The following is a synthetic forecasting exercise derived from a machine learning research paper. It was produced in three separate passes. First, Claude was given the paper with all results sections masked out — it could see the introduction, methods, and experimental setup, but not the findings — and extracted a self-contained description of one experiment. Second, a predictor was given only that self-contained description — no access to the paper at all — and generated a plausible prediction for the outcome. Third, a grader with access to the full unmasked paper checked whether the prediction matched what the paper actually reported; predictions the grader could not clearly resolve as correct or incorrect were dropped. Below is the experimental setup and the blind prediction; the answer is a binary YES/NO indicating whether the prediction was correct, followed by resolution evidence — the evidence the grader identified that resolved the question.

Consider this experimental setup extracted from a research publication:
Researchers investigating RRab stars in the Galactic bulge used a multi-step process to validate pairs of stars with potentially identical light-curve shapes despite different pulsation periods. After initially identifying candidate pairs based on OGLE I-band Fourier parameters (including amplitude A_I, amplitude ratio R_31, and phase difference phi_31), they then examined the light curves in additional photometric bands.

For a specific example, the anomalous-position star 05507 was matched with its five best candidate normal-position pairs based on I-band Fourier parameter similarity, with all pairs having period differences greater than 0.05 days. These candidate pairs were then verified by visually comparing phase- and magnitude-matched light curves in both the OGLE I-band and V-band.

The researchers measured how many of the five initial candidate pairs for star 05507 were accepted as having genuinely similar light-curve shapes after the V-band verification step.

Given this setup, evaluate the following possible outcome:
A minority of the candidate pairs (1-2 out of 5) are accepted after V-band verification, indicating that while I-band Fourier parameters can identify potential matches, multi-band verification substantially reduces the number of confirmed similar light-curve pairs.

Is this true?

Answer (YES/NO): YES